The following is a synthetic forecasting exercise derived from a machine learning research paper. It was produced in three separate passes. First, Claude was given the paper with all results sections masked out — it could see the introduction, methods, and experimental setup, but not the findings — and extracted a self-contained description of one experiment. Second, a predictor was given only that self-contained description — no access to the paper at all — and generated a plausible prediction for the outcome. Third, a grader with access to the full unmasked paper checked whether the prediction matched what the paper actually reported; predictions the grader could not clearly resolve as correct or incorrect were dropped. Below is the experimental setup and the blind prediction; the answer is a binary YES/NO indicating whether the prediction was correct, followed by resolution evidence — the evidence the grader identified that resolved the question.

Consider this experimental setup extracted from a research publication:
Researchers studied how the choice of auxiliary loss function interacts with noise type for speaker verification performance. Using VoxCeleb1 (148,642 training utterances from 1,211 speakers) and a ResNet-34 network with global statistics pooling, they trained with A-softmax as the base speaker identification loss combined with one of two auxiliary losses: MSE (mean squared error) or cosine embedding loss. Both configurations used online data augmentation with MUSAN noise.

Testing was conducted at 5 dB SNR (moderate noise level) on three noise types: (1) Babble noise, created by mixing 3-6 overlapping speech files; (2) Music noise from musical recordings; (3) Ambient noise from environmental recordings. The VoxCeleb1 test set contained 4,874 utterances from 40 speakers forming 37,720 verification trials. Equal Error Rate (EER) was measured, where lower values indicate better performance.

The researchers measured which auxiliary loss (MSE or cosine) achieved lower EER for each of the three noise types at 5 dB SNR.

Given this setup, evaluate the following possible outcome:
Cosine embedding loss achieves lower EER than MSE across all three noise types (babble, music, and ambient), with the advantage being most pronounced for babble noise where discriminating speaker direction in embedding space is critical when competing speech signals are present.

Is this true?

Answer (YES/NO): NO